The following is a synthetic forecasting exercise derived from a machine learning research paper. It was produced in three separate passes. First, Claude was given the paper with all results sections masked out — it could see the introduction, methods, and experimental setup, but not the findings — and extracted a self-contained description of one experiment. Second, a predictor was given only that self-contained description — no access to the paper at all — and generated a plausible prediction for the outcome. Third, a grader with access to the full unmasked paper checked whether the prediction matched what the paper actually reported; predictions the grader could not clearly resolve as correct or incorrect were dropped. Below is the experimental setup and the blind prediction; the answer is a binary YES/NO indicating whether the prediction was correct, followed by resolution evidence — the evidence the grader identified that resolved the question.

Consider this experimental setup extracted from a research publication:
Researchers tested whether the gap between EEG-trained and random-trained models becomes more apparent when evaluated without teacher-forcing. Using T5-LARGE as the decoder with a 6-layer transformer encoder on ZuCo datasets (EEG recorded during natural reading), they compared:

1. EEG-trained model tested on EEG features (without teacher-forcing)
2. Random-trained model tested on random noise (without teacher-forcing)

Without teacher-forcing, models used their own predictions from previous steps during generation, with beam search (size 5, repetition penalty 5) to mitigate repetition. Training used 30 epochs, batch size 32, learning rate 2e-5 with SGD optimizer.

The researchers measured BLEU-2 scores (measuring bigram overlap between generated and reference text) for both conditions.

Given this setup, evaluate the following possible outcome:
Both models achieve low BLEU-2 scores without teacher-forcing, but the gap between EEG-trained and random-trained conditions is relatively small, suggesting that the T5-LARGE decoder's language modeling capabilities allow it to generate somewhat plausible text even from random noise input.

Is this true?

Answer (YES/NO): YES